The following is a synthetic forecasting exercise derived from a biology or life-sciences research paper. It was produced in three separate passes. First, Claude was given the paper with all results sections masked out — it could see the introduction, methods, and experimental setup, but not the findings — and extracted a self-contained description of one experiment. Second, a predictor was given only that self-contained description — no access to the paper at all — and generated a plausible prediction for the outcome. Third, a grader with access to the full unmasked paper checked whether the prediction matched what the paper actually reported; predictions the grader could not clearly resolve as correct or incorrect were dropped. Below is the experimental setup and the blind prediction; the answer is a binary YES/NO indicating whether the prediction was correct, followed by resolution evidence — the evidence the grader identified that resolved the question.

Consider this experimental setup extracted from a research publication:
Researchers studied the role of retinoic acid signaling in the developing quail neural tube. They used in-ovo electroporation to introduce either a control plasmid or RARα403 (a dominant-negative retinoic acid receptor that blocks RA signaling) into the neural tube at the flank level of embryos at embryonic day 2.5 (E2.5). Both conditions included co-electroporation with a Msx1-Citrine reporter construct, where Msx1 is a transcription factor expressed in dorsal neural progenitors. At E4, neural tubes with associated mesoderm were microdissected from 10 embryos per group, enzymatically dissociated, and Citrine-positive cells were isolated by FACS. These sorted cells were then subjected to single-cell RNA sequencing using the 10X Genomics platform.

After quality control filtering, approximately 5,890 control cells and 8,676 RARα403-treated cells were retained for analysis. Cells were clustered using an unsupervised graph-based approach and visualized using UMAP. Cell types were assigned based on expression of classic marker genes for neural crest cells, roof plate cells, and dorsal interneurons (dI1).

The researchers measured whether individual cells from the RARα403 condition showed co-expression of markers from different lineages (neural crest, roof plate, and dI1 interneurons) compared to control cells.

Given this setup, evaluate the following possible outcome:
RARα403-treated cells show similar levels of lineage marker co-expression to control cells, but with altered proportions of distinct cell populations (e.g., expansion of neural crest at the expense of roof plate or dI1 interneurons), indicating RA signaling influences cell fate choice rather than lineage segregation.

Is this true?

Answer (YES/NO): NO